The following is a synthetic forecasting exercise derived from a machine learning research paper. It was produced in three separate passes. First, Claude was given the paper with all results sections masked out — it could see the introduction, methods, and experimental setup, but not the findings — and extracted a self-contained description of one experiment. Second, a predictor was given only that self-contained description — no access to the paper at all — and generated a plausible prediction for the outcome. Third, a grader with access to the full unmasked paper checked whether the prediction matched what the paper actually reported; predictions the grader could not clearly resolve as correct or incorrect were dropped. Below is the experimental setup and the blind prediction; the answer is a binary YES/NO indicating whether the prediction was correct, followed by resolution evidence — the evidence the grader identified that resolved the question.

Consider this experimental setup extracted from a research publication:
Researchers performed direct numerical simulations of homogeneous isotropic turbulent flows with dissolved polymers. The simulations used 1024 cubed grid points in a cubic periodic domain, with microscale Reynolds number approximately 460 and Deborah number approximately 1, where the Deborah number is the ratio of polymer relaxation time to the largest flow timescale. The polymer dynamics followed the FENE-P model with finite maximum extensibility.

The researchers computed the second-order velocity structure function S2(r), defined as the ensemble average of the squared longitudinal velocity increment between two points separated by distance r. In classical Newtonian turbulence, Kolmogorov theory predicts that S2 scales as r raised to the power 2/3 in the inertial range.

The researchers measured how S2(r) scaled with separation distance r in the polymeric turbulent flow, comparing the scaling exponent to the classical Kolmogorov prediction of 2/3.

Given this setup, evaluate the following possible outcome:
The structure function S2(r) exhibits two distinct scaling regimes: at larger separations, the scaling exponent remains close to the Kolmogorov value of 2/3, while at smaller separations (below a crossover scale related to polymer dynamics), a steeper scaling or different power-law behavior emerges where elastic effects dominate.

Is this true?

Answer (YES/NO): NO